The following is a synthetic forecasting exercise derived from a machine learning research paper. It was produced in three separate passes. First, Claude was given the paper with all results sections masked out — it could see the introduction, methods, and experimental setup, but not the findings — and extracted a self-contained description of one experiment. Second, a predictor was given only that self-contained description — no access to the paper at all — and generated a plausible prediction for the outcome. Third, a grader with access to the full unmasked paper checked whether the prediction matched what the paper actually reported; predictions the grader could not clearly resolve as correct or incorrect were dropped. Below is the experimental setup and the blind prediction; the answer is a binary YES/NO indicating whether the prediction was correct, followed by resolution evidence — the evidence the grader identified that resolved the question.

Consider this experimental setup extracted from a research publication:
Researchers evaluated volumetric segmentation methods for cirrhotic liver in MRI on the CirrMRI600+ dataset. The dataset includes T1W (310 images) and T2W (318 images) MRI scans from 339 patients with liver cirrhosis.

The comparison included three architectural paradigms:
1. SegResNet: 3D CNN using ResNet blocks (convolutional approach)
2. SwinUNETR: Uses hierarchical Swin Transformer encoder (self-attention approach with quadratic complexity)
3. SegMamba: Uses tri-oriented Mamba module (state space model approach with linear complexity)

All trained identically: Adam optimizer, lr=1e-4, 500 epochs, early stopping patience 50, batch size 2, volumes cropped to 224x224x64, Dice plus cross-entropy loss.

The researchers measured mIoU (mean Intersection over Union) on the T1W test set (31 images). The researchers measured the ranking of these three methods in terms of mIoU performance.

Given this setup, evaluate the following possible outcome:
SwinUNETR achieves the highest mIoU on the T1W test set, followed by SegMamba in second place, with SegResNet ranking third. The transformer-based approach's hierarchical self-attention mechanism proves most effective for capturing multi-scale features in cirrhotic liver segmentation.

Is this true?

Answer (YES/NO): NO